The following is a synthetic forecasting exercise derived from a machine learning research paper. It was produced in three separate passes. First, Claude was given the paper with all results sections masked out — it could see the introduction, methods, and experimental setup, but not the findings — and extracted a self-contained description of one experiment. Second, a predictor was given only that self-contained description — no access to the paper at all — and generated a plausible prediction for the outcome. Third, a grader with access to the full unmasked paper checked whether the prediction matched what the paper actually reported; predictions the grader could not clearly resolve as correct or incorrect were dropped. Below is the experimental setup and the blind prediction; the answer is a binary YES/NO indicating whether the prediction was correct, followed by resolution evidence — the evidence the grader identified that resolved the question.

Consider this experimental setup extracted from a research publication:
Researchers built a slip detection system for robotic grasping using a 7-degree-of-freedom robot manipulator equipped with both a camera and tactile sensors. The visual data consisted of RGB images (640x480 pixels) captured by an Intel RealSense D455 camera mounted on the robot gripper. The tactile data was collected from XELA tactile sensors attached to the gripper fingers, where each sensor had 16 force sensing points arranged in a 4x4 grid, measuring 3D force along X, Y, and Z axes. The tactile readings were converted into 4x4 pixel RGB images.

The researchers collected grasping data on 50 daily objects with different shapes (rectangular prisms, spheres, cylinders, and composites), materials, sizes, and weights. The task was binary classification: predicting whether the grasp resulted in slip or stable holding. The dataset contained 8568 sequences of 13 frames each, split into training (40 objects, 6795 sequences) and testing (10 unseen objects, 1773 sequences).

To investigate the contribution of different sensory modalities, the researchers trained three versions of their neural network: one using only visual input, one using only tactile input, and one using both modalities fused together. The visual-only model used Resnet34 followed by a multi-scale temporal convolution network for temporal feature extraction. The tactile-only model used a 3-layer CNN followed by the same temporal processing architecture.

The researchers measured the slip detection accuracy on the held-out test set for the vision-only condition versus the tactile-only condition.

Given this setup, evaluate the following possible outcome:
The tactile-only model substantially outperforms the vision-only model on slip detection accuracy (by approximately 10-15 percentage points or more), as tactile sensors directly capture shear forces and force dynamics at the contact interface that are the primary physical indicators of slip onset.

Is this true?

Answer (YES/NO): NO